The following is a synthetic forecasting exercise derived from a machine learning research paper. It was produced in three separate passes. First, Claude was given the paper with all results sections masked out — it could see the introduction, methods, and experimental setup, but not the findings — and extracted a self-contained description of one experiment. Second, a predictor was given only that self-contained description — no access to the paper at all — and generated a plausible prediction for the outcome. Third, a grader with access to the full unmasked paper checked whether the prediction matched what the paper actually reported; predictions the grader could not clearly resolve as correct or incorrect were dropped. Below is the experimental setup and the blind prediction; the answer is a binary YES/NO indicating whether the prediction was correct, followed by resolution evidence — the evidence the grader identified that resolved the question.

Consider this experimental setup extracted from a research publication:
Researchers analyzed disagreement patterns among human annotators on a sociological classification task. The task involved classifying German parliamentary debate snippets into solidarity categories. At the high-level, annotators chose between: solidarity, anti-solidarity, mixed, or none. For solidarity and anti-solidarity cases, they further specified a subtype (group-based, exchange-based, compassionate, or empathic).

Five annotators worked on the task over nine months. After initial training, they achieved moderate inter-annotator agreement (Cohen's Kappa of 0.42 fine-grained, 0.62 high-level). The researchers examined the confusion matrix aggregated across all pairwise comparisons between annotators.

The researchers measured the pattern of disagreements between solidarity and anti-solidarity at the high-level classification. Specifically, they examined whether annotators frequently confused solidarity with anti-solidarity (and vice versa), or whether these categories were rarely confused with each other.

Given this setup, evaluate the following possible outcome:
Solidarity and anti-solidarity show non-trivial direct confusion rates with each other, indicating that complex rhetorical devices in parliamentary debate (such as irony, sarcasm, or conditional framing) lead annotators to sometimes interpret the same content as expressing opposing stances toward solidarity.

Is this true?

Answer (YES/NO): NO